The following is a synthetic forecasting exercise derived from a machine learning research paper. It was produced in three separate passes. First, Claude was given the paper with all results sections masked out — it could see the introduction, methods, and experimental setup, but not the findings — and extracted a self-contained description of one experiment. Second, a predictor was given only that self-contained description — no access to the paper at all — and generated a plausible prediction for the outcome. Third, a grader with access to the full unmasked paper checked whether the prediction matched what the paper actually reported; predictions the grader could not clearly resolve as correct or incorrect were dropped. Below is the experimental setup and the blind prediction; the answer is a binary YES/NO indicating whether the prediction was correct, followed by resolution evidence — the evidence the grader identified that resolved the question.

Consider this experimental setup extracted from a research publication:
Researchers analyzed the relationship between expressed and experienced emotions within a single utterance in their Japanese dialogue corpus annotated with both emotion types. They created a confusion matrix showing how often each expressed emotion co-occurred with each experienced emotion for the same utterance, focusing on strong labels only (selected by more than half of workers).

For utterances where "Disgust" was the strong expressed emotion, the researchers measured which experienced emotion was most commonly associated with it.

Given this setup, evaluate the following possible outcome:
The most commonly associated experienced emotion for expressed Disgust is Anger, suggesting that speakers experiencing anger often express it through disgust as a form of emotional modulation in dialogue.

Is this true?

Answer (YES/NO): NO